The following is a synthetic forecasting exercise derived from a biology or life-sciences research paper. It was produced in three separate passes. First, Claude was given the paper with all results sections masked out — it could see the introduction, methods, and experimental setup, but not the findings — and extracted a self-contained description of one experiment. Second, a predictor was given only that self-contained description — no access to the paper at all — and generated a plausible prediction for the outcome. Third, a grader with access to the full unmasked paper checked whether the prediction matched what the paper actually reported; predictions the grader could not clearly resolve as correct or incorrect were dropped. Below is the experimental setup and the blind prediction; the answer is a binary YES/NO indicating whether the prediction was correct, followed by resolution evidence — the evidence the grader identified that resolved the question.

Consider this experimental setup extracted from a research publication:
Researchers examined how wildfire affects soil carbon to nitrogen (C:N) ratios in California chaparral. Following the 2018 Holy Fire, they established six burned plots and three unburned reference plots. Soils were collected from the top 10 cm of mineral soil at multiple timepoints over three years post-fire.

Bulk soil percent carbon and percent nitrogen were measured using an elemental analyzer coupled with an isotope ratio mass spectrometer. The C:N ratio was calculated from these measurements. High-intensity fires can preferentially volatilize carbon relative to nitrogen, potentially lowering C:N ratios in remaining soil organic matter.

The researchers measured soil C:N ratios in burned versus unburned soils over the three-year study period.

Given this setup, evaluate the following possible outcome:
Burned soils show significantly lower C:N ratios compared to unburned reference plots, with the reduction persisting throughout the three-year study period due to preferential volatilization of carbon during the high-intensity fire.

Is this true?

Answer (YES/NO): YES